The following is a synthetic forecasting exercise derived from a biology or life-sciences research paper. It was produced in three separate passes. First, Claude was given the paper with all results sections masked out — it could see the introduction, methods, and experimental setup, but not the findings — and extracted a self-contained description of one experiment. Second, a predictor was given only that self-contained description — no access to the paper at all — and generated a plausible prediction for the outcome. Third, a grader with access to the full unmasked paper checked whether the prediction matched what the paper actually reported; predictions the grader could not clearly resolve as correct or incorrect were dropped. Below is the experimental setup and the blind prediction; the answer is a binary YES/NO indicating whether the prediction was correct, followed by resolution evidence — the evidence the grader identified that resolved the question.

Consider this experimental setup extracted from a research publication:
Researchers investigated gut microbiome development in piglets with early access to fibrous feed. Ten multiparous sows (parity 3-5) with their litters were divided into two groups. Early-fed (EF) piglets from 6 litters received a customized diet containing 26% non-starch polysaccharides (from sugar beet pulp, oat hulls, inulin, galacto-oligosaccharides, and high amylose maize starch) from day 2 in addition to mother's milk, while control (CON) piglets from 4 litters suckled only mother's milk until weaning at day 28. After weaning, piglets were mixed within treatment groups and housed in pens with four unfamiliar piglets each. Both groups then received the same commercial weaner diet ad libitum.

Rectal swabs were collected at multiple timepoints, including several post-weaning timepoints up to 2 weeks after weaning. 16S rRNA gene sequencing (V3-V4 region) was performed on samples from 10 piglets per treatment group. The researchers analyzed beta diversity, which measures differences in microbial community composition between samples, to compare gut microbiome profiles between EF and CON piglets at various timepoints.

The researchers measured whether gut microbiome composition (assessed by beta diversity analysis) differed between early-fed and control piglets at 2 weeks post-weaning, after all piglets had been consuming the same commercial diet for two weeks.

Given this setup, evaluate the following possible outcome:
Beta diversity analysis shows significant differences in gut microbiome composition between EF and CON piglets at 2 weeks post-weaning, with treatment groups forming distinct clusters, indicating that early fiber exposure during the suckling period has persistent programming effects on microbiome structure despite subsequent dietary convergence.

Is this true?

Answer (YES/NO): NO